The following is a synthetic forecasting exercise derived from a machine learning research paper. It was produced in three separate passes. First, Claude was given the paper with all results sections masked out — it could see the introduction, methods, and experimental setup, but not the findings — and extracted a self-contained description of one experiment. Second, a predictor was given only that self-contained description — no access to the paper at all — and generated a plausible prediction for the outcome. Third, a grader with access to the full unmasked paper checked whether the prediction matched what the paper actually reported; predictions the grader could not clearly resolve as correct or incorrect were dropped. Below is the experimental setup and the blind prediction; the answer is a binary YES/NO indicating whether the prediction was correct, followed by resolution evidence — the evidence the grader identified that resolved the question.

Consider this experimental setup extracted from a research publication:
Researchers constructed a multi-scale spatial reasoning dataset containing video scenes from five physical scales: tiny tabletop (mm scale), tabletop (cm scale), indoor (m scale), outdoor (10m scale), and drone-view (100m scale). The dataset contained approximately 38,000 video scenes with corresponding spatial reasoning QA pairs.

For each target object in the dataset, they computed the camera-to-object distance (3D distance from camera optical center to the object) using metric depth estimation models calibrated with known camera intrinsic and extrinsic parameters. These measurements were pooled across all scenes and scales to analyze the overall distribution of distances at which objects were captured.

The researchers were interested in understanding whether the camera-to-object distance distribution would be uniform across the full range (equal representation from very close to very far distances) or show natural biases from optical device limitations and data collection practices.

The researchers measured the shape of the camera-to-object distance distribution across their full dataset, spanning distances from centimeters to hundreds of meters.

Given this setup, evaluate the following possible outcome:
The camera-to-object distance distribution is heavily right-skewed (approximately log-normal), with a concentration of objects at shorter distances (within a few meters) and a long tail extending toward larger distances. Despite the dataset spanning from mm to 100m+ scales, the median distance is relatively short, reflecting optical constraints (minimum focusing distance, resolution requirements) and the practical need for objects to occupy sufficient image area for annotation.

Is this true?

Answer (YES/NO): NO